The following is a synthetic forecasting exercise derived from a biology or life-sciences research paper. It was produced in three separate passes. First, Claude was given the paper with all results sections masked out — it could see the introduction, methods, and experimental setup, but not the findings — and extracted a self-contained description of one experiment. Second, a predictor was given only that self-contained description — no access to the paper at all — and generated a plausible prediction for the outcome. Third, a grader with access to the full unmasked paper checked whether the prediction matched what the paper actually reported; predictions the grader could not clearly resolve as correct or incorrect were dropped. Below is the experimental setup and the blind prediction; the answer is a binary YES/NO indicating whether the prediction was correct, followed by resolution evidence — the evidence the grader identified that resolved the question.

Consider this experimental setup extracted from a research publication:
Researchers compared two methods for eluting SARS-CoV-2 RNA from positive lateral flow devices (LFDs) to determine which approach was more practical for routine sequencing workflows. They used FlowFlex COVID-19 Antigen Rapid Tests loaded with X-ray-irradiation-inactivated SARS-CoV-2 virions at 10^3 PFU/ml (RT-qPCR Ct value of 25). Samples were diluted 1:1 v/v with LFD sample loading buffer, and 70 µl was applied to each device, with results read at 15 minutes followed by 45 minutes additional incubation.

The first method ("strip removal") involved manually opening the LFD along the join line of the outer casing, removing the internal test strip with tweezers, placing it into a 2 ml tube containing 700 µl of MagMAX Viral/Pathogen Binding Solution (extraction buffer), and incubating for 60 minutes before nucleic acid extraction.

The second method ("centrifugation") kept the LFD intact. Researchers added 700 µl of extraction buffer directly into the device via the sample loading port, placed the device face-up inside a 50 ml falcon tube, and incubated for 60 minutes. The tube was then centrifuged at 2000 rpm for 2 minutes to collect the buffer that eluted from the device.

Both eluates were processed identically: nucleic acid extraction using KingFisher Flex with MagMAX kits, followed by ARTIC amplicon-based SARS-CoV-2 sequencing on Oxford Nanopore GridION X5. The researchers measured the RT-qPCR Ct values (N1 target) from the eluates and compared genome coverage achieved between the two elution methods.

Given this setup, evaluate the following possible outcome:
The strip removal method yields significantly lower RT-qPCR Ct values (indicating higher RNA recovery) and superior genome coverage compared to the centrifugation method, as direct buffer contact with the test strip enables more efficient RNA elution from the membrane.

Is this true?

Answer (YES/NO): NO